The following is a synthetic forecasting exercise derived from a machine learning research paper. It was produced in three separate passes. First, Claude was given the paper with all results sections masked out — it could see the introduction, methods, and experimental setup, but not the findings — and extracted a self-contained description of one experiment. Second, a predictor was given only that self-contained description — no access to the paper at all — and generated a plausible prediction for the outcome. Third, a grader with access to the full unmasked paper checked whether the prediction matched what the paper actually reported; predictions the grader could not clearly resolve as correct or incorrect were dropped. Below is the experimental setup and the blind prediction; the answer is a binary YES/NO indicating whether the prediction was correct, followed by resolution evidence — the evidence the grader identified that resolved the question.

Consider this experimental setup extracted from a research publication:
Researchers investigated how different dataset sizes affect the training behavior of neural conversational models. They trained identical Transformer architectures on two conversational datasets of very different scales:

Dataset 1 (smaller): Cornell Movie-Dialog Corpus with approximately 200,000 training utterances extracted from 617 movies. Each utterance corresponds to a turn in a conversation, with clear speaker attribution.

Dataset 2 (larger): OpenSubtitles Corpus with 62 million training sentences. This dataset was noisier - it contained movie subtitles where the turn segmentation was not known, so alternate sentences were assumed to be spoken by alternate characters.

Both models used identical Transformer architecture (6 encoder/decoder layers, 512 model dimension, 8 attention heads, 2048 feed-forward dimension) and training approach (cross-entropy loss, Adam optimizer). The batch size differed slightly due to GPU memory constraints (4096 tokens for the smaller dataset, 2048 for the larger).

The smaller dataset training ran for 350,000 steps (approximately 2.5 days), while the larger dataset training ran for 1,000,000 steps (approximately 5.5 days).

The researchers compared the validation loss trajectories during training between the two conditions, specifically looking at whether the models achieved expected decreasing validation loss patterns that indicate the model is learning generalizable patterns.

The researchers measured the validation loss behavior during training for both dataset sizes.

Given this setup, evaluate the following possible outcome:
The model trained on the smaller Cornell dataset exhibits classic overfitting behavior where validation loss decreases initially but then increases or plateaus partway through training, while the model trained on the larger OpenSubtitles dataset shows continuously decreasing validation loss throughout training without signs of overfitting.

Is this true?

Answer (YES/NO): NO